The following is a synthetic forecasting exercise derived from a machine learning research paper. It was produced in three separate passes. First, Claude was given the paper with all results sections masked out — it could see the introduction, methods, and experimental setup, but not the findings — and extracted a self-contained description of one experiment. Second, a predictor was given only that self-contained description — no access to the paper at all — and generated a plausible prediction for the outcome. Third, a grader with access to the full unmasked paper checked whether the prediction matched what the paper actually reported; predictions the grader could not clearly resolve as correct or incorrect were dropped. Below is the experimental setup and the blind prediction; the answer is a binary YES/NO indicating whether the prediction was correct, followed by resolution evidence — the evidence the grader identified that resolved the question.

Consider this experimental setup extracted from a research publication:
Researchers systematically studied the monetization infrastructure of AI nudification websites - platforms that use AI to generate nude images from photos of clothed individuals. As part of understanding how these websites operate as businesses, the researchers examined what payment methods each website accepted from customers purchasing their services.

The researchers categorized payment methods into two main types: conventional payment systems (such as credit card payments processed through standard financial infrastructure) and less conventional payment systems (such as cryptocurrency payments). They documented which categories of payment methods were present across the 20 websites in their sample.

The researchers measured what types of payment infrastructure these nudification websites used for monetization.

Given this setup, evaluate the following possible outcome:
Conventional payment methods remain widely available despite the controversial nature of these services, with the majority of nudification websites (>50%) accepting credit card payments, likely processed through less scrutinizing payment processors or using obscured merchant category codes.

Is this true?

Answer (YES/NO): NO